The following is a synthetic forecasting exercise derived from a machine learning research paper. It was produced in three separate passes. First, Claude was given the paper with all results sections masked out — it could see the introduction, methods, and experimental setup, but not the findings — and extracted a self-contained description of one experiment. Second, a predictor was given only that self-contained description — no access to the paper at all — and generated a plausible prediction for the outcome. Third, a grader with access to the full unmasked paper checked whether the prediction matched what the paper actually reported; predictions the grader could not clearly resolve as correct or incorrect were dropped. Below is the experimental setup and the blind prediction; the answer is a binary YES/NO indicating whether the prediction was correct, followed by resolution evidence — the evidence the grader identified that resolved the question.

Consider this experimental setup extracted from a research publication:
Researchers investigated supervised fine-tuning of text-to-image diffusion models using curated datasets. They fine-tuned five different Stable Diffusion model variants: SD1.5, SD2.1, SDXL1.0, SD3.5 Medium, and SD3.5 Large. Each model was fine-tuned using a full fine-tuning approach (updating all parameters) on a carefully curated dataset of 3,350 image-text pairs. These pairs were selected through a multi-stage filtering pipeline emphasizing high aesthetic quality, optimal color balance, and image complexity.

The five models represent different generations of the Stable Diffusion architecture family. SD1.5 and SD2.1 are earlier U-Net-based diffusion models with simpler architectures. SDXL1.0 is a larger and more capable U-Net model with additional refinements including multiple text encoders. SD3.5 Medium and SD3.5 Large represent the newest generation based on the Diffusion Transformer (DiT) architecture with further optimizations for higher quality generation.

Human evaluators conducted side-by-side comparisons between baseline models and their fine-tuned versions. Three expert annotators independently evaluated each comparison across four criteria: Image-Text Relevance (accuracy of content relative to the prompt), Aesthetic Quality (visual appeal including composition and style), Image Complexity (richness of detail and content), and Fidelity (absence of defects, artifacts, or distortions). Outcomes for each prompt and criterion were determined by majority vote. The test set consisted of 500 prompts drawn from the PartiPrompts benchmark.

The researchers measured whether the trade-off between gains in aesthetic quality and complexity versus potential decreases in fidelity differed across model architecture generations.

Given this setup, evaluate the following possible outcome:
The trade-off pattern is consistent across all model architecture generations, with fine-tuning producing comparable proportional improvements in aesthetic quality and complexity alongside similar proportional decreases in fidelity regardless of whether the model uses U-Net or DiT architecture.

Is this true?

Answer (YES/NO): NO